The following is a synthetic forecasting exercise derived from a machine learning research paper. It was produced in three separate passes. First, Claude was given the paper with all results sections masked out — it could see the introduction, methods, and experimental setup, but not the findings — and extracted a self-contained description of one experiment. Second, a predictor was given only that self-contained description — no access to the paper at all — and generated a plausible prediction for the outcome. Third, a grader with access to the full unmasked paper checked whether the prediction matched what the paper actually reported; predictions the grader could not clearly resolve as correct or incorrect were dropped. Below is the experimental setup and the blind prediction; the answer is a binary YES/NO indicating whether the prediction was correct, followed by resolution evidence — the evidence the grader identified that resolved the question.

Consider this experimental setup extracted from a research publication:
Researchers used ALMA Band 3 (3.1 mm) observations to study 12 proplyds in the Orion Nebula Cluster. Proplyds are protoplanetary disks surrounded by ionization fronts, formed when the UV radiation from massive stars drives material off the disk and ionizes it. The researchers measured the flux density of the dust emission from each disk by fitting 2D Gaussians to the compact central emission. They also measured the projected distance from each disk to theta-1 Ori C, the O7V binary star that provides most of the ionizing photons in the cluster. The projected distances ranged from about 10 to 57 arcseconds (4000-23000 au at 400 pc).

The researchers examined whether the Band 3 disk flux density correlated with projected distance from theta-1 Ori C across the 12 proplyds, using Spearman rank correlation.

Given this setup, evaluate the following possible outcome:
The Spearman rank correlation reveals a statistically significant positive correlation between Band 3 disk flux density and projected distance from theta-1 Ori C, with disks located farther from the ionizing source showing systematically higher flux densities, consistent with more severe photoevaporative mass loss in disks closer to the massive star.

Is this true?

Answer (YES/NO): NO